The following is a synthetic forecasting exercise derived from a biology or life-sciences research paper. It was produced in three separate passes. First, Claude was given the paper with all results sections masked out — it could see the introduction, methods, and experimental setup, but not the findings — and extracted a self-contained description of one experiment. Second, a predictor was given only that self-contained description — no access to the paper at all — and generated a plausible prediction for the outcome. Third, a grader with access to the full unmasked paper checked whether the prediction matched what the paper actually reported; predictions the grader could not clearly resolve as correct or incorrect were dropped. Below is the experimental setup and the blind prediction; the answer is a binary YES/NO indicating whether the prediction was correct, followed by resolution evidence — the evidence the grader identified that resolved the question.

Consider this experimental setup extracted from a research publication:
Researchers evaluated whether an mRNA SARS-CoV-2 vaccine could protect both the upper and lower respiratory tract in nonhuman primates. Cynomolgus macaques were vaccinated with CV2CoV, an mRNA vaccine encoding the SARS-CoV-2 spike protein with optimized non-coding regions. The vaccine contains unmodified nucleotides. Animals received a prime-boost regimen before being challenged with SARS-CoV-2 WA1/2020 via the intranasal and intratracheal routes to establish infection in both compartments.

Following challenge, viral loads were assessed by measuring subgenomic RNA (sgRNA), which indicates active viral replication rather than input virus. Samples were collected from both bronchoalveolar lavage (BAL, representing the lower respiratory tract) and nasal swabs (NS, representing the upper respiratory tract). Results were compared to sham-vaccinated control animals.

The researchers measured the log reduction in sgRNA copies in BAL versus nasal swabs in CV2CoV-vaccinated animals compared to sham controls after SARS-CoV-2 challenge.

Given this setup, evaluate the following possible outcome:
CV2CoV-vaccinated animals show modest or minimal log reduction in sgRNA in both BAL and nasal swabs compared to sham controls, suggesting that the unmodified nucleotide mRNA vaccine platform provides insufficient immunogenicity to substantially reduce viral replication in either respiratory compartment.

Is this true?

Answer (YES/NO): NO